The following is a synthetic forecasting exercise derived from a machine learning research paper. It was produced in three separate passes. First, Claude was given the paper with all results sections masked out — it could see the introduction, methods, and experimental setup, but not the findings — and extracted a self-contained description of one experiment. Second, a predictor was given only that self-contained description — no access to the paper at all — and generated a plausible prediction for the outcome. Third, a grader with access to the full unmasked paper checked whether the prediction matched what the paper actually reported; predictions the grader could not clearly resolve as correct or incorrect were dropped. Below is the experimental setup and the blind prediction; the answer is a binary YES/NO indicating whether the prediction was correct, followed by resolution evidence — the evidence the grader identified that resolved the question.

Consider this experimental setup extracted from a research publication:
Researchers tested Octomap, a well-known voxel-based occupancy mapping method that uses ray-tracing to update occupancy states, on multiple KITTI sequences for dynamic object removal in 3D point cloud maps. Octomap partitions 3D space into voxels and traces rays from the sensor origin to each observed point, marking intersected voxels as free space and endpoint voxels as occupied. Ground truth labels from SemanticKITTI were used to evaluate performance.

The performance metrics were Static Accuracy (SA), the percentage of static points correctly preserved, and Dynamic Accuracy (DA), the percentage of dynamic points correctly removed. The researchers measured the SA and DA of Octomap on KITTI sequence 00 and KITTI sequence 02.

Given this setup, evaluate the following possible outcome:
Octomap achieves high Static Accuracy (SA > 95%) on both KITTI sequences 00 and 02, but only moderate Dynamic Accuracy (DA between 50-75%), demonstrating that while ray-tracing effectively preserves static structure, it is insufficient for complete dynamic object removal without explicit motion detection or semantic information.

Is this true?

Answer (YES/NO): NO